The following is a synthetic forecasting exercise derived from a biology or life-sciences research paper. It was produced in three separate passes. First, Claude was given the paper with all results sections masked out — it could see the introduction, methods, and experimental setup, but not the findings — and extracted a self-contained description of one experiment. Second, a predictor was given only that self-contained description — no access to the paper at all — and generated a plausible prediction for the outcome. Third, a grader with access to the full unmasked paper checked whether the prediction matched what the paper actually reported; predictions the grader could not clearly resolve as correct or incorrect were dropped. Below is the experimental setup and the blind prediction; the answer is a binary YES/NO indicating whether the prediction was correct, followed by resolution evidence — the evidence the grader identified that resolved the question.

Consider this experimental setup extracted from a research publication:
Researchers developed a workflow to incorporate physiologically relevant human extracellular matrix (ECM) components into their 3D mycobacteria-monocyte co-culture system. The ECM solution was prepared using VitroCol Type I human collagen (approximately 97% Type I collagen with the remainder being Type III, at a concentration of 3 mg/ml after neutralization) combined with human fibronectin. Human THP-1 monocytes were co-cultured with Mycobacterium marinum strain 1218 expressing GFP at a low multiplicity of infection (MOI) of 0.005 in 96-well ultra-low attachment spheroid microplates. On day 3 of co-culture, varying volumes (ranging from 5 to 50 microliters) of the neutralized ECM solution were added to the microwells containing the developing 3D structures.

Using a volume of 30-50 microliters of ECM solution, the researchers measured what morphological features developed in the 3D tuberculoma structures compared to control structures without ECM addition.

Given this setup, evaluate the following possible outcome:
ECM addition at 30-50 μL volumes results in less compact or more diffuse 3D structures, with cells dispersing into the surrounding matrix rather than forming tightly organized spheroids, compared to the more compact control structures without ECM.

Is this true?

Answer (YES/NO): NO